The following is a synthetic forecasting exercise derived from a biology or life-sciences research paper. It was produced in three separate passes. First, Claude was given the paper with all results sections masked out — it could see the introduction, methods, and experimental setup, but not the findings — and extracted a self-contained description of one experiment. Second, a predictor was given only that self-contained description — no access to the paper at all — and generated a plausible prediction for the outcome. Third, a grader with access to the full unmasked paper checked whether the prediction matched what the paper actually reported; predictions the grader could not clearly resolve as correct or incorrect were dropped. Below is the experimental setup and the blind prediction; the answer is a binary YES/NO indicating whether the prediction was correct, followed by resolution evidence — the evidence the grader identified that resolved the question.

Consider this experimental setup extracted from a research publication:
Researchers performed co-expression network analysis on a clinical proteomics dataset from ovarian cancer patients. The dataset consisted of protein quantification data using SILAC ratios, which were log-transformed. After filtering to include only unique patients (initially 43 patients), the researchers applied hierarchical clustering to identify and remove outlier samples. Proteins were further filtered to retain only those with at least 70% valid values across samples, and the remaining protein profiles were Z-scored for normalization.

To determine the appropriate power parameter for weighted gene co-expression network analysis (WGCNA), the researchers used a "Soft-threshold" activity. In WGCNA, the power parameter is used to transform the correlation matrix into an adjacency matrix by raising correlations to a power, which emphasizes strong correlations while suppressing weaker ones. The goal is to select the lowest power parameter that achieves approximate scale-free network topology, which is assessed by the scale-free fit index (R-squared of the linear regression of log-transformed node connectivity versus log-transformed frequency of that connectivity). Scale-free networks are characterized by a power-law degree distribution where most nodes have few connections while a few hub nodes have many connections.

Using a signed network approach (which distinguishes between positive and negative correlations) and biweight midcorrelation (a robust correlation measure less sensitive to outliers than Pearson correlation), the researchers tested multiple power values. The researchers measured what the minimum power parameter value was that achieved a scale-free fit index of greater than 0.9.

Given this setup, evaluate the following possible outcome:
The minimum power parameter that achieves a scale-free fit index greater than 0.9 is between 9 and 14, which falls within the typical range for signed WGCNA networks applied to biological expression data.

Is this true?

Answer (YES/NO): YES